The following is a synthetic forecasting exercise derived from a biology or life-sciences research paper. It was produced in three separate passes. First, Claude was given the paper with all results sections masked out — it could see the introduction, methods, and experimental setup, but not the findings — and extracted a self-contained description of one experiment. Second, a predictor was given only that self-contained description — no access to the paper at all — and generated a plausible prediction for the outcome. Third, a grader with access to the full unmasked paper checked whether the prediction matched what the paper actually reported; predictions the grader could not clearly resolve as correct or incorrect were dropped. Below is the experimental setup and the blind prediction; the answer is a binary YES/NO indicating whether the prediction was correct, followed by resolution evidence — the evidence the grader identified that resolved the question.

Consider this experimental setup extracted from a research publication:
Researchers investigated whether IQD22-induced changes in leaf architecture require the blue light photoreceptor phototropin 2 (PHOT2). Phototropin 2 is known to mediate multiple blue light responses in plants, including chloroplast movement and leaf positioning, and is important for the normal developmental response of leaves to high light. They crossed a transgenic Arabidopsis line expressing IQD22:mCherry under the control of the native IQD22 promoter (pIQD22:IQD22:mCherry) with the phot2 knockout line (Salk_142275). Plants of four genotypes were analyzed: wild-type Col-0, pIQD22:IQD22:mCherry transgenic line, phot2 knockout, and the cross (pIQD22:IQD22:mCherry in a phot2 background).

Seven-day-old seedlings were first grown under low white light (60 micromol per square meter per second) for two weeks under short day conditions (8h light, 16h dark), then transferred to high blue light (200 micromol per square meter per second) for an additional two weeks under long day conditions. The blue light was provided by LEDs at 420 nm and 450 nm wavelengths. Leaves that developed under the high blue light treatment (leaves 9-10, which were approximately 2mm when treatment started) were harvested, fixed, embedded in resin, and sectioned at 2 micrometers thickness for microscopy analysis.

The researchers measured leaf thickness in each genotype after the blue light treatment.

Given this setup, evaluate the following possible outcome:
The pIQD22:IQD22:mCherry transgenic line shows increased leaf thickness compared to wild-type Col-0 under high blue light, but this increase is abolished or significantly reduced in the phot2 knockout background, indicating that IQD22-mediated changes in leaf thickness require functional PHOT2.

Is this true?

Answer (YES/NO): YES